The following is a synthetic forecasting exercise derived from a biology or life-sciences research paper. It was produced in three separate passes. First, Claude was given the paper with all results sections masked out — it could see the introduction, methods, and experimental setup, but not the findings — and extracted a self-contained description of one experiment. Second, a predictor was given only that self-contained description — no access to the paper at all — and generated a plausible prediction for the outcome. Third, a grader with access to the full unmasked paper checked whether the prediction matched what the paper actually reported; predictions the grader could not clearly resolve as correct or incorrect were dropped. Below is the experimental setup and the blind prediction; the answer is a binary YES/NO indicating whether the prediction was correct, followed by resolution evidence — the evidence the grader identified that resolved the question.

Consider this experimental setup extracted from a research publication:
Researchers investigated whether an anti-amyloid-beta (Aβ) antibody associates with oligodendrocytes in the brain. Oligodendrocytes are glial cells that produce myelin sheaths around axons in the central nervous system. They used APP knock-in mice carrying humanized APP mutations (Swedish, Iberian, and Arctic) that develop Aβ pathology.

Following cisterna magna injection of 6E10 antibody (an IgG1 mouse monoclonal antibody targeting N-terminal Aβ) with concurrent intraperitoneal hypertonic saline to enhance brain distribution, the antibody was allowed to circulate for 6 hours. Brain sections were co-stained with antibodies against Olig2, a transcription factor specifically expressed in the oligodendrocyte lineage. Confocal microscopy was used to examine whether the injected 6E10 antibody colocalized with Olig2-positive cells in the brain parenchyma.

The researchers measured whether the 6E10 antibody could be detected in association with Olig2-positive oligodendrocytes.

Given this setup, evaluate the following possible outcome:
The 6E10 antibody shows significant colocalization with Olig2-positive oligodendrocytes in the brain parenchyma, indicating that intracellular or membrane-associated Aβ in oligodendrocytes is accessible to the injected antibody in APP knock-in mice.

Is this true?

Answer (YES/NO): YES